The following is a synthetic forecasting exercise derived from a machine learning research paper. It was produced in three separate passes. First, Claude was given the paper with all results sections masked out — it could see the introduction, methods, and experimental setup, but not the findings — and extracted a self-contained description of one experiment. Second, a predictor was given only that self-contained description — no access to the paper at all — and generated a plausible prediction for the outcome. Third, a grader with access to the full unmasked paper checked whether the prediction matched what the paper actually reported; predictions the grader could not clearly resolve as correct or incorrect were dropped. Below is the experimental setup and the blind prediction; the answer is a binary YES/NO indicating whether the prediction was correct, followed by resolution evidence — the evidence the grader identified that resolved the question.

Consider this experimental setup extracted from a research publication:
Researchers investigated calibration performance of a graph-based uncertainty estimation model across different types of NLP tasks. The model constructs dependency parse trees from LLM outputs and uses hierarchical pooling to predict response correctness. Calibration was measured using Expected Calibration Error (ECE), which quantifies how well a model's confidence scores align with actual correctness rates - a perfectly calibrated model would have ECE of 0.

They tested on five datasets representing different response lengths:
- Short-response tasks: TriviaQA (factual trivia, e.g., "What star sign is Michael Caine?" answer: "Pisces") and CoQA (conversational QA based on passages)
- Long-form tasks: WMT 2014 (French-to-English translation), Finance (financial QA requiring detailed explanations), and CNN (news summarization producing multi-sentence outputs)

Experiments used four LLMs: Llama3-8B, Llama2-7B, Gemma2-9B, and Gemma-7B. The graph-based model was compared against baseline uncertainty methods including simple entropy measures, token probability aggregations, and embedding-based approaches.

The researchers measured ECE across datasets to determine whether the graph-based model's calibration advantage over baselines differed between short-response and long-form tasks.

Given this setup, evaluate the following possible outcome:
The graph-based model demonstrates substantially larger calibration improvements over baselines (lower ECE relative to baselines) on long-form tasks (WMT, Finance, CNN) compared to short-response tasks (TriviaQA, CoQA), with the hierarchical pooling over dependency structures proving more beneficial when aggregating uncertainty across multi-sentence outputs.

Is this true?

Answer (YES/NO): YES